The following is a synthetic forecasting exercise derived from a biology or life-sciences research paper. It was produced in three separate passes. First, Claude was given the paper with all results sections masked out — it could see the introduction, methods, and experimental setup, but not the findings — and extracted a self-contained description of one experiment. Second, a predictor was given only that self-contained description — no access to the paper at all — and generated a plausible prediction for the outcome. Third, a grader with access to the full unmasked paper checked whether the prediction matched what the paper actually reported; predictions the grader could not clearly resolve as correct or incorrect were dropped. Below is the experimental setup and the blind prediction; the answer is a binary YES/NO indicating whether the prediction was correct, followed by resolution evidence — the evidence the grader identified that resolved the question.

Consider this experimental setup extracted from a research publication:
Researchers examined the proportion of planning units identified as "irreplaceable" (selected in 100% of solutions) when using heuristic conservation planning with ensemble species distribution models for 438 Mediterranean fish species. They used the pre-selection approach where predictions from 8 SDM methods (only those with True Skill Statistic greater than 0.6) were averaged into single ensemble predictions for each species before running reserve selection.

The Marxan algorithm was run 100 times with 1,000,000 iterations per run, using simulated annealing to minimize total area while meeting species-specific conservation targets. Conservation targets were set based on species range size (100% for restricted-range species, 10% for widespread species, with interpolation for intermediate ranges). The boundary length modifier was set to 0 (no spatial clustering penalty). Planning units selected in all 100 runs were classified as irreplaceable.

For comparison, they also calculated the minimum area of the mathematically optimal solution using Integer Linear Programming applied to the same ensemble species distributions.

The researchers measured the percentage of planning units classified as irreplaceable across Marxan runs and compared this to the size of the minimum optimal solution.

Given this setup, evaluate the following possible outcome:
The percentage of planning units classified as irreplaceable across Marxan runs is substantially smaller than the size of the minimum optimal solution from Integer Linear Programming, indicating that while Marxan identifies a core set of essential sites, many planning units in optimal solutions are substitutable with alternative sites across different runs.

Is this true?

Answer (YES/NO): NO